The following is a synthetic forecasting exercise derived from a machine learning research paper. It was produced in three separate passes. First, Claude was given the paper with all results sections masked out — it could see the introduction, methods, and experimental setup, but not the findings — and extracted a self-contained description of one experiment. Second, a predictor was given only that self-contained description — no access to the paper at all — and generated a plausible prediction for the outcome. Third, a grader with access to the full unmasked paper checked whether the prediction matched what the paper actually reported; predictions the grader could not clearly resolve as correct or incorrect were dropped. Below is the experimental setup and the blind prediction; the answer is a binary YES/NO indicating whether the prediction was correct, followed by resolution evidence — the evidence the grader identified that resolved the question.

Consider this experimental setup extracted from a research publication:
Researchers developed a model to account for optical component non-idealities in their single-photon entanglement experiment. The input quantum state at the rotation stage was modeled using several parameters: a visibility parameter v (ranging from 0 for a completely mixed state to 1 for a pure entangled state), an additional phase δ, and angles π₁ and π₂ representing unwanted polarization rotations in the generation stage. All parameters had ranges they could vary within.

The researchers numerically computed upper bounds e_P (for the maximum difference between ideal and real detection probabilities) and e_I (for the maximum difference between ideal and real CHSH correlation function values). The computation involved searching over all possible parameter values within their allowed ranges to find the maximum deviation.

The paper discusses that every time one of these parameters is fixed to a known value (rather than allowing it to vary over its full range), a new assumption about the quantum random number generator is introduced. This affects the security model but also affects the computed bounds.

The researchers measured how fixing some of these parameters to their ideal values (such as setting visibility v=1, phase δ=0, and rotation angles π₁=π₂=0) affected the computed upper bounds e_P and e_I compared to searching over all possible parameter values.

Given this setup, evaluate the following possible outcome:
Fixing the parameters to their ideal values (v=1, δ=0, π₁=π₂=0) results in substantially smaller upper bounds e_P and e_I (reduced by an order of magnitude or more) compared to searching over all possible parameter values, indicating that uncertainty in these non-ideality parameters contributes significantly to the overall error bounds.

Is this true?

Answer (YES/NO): NO